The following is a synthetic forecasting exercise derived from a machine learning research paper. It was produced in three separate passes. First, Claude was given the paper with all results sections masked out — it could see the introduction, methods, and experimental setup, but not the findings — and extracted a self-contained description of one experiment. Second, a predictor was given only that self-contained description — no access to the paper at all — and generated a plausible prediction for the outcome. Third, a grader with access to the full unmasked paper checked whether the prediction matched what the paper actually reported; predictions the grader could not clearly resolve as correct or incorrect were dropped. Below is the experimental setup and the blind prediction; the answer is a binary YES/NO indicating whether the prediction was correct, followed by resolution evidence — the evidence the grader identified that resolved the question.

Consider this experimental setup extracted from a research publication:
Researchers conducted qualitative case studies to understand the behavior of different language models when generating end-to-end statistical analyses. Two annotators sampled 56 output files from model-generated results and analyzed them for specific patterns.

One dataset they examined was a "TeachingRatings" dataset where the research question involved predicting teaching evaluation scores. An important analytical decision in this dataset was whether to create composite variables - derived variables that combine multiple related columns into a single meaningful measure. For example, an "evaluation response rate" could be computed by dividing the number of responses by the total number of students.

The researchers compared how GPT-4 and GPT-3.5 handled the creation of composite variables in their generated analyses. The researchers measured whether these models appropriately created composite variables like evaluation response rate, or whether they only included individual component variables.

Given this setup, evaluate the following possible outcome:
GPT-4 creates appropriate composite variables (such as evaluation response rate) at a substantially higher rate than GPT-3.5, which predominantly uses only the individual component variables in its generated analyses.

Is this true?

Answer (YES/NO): NO